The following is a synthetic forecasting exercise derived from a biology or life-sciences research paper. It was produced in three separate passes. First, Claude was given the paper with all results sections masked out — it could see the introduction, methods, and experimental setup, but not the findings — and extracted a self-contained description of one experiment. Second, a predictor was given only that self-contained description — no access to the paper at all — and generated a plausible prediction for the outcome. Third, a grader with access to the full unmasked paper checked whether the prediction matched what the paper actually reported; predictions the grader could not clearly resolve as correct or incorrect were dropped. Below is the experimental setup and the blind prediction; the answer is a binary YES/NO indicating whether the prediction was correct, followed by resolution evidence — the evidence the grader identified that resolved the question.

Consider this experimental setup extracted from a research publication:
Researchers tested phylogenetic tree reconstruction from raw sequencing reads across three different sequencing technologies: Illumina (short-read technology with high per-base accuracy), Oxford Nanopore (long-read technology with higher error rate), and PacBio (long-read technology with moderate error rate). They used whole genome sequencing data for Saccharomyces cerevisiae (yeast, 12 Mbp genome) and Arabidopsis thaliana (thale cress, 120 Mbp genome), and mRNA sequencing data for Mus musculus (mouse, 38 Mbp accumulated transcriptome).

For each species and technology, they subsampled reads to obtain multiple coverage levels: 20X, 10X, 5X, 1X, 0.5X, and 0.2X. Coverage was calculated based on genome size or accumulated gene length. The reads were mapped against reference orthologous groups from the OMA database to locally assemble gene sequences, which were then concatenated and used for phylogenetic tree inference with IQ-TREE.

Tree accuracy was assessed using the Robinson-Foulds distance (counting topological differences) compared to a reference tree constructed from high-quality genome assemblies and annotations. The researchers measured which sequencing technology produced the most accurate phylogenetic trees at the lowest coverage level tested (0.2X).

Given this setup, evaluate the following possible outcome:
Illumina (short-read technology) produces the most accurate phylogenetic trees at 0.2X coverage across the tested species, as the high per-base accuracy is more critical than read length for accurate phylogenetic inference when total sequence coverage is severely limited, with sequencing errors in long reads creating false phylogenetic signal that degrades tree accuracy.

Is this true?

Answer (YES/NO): YES